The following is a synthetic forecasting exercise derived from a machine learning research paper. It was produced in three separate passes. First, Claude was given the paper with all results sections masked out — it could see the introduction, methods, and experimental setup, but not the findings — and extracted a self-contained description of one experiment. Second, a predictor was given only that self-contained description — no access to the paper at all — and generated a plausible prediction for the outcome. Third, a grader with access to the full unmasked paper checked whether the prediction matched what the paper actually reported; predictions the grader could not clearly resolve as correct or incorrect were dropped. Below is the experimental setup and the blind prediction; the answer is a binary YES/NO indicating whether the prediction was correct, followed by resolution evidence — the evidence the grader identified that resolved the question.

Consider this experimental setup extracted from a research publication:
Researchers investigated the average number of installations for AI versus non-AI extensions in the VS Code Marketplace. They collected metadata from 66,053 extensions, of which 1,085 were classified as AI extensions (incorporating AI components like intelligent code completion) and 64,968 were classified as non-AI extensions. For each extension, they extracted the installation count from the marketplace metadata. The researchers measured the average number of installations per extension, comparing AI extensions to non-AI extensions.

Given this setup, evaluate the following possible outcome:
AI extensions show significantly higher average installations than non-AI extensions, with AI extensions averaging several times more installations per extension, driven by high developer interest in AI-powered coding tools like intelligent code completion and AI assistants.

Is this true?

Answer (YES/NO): NO